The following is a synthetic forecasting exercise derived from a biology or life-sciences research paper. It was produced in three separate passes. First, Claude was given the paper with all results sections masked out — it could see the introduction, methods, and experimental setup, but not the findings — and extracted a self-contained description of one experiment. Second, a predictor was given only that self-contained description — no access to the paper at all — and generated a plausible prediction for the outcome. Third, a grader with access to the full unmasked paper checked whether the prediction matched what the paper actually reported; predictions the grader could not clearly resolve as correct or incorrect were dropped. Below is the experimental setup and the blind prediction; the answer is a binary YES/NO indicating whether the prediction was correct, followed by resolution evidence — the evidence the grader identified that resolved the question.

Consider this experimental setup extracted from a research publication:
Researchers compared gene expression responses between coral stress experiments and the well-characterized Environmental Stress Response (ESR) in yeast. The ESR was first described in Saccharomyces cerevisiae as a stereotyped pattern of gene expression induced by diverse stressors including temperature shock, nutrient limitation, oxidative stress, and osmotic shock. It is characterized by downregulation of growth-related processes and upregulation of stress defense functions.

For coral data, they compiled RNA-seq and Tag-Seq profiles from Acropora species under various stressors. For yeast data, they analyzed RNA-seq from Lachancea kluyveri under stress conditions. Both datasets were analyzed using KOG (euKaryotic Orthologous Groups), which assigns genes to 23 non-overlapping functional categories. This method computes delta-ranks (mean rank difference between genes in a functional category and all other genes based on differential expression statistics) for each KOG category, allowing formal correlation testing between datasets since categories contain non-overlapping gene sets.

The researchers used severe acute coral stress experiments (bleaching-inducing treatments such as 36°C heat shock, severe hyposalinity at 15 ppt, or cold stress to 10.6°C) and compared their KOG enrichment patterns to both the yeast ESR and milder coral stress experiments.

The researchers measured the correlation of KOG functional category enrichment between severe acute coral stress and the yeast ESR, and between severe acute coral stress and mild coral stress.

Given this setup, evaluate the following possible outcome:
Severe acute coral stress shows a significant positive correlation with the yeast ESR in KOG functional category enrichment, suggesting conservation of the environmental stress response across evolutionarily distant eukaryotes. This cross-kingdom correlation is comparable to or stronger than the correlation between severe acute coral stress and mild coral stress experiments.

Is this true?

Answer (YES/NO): NO